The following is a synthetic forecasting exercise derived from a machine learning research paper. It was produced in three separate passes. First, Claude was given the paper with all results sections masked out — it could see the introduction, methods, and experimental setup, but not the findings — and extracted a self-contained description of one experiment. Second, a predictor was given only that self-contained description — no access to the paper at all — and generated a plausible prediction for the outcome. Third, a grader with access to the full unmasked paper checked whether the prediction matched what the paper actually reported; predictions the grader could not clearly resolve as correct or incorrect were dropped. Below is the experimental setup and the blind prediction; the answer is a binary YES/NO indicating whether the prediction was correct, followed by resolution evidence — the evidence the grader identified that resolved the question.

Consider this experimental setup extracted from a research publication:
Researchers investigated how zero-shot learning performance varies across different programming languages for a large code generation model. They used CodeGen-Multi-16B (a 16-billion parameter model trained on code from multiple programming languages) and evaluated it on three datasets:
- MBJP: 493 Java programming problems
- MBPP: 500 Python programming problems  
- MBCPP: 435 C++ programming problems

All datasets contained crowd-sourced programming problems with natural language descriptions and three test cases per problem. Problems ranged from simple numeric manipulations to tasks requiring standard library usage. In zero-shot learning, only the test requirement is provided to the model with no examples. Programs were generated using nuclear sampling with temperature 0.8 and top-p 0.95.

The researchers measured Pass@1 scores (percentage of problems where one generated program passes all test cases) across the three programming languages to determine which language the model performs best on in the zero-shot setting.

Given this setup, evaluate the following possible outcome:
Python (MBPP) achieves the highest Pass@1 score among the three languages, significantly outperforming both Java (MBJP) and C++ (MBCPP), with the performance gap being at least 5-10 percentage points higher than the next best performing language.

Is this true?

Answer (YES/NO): NO